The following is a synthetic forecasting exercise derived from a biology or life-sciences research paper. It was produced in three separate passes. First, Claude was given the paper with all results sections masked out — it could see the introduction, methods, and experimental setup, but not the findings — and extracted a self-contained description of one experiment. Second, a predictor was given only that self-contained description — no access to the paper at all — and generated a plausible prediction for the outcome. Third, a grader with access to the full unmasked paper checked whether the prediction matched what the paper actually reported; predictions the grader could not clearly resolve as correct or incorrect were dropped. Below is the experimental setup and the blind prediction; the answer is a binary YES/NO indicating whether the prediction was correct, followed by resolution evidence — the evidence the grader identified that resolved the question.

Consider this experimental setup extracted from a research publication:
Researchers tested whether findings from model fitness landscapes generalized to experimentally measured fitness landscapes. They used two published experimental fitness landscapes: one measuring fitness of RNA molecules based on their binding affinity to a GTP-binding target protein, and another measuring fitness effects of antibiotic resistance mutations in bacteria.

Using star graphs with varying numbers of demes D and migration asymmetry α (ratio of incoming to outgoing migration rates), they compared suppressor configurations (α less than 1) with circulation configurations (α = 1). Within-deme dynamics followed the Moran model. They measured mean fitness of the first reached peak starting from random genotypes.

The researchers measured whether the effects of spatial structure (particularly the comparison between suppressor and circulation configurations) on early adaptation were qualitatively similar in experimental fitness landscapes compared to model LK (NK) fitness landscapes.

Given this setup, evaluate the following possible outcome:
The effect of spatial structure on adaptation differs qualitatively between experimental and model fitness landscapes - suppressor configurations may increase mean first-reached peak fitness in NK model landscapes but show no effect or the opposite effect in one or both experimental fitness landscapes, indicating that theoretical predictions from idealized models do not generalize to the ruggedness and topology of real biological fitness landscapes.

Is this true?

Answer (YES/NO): NO